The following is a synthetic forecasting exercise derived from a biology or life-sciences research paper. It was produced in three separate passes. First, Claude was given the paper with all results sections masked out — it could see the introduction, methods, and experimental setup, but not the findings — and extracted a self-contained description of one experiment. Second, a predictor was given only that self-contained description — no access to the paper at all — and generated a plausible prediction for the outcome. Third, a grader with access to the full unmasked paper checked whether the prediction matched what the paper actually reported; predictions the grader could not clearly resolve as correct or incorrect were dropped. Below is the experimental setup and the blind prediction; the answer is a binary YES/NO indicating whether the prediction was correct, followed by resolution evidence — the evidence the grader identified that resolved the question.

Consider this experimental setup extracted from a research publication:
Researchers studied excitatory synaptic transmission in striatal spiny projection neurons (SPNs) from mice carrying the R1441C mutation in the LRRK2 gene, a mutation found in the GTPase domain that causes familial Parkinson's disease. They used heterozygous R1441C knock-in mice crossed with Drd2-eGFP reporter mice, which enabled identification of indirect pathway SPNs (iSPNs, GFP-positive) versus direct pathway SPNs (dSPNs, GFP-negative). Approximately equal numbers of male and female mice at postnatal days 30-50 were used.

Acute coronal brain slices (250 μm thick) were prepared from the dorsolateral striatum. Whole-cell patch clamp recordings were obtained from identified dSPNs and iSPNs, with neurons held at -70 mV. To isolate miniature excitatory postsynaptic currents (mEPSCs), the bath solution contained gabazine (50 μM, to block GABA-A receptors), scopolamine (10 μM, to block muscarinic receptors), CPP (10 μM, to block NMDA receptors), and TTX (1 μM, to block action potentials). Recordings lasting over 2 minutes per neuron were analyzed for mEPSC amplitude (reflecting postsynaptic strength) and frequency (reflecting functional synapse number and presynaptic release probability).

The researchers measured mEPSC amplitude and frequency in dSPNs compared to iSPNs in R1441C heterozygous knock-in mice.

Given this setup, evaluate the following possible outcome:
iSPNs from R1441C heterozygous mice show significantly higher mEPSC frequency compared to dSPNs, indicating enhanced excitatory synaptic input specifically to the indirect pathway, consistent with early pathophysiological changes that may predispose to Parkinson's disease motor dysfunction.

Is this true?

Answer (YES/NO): NO